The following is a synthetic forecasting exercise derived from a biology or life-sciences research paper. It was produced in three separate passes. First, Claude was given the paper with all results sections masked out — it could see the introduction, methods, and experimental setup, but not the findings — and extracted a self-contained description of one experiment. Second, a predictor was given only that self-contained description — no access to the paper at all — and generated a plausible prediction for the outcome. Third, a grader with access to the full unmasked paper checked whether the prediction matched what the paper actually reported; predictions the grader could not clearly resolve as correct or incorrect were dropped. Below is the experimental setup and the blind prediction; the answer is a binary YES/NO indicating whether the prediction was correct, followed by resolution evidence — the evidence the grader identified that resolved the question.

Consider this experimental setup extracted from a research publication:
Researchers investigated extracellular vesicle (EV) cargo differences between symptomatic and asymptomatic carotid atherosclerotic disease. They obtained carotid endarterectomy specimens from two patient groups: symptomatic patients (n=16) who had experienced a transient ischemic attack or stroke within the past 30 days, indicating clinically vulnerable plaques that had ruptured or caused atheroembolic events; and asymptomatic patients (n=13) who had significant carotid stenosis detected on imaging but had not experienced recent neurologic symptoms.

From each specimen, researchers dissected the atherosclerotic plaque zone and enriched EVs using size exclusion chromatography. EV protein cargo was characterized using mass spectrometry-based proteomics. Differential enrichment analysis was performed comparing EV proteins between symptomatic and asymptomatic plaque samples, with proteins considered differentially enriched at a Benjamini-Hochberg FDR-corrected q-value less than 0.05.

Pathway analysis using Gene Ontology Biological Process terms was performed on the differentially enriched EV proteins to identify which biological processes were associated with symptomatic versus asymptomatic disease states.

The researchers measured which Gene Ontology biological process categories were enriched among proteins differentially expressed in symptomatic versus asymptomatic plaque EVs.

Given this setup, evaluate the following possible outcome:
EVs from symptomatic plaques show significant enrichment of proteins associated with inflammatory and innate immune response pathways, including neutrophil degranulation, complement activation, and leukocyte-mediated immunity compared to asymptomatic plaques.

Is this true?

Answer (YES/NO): YES